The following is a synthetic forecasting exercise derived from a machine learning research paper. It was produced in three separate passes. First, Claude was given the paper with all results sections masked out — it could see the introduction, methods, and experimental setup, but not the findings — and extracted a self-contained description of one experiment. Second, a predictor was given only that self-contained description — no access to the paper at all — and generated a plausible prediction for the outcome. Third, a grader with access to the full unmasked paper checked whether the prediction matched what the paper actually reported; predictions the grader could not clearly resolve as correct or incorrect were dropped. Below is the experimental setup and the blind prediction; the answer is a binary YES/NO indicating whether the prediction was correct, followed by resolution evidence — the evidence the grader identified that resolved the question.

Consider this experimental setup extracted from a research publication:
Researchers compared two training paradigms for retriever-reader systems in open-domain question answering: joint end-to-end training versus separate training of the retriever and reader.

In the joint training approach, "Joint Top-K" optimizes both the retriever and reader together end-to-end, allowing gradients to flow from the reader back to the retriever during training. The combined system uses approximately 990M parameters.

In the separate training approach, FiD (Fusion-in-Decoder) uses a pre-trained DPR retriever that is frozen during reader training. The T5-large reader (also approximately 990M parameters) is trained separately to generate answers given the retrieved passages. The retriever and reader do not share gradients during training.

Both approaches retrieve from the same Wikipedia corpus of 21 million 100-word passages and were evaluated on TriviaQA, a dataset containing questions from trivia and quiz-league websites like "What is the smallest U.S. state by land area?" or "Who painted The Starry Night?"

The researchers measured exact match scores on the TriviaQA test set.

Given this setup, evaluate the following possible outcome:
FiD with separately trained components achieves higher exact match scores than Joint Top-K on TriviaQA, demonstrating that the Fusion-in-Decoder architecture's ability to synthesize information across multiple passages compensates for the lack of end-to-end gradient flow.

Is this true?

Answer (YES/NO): YES